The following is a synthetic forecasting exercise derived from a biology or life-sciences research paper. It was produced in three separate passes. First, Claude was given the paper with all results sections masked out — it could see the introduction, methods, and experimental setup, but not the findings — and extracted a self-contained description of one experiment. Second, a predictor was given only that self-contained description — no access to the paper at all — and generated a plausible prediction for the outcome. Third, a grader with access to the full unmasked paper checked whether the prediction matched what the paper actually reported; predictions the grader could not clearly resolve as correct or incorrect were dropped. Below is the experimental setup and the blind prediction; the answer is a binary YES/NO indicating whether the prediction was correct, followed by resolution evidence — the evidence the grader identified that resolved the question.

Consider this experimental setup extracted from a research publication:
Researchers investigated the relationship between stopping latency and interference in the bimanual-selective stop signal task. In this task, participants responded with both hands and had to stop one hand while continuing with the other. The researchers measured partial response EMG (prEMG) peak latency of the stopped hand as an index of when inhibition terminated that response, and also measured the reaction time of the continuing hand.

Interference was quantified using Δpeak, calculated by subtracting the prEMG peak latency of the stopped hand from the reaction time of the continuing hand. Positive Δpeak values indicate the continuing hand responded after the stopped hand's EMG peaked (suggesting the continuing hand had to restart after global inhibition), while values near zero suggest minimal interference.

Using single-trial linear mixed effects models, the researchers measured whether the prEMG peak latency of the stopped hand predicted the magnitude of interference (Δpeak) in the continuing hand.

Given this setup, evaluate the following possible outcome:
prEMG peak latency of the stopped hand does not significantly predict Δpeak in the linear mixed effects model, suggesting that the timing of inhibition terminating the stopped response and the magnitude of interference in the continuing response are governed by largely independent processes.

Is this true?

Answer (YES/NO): NO